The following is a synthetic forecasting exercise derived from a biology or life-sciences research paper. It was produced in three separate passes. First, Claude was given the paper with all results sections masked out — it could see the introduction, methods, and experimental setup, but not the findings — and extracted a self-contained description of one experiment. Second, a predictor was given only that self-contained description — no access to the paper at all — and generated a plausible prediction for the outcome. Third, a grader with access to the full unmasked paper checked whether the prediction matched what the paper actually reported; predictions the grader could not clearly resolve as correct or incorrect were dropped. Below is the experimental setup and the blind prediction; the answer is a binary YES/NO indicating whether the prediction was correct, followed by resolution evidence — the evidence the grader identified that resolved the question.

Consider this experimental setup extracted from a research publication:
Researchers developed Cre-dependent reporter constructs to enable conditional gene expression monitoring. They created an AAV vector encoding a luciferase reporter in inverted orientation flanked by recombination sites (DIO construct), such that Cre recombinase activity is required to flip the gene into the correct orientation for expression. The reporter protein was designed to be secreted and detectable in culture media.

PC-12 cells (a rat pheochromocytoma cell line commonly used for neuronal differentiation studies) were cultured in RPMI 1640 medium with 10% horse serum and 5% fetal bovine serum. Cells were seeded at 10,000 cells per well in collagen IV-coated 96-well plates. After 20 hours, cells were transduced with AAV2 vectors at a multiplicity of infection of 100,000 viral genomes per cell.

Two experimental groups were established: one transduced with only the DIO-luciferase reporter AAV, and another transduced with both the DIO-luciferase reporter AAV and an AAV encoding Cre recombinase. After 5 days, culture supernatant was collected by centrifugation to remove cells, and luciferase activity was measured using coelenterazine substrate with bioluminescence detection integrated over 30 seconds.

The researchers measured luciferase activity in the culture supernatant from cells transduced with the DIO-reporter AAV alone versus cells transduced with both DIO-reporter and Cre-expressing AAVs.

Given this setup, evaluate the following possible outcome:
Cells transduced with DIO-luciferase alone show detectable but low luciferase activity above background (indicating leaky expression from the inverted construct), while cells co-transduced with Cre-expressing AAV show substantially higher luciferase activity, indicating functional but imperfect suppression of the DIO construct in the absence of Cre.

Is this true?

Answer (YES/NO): NO